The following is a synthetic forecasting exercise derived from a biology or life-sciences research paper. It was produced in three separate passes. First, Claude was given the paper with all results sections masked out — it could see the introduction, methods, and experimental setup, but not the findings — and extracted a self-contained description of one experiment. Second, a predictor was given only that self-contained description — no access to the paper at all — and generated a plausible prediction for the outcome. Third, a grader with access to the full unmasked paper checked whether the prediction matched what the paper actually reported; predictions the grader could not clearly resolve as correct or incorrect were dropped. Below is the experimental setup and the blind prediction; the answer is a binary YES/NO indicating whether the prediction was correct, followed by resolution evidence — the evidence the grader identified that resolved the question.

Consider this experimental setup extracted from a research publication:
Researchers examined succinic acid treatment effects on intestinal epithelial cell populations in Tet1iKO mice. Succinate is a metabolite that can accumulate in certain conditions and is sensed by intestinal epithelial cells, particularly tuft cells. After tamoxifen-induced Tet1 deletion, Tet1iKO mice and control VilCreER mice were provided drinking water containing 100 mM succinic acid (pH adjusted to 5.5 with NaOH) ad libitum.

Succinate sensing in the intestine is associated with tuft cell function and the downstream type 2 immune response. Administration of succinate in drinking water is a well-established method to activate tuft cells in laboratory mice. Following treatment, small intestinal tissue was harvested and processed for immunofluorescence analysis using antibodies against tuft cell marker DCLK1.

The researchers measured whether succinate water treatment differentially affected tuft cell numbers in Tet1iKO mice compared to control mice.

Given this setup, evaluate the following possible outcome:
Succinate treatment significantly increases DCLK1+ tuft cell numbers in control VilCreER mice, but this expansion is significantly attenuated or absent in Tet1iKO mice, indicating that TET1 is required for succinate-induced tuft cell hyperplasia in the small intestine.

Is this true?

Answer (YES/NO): NO